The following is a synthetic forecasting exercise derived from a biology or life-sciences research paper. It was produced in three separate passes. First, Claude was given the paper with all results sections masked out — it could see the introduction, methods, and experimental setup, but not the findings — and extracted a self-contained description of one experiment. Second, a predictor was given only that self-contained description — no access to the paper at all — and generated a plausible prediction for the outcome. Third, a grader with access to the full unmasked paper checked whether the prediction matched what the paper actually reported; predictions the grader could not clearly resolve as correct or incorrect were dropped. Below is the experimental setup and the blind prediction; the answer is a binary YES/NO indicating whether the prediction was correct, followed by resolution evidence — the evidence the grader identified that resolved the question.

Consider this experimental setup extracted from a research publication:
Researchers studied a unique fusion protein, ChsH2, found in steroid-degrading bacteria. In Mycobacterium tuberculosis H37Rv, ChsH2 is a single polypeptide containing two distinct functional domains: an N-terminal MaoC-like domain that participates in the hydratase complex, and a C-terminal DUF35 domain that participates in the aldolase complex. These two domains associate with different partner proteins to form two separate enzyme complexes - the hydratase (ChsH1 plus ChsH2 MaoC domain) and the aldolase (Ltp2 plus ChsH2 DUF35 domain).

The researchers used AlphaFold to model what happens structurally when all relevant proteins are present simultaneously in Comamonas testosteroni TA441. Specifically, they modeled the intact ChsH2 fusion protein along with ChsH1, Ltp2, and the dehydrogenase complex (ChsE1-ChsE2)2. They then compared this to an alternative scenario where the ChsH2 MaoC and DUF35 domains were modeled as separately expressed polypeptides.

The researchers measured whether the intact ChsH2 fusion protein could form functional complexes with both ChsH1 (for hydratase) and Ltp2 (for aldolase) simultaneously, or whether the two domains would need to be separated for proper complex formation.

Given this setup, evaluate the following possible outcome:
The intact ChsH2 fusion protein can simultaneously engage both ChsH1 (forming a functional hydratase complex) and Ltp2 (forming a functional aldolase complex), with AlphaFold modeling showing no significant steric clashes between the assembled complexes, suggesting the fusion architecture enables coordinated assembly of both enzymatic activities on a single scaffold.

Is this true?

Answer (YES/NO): NO